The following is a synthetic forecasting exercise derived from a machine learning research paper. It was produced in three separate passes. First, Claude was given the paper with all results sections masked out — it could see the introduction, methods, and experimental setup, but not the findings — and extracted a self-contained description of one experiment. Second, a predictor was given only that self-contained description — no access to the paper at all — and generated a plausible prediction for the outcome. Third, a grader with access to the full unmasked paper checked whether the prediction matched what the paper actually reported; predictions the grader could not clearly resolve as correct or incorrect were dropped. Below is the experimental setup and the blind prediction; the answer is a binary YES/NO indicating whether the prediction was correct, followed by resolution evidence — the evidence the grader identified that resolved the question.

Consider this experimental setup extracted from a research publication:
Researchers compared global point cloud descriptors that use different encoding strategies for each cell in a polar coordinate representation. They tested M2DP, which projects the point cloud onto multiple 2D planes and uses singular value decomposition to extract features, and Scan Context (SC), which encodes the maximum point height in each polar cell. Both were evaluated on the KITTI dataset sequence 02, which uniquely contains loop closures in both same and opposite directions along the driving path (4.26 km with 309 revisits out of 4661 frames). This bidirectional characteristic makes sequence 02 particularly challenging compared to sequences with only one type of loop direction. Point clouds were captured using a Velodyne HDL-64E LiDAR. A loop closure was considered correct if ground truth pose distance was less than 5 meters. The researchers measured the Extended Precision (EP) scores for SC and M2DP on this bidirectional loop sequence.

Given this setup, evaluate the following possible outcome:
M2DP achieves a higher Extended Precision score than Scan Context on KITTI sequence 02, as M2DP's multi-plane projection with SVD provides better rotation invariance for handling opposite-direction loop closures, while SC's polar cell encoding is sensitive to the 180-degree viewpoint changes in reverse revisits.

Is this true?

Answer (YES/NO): NO